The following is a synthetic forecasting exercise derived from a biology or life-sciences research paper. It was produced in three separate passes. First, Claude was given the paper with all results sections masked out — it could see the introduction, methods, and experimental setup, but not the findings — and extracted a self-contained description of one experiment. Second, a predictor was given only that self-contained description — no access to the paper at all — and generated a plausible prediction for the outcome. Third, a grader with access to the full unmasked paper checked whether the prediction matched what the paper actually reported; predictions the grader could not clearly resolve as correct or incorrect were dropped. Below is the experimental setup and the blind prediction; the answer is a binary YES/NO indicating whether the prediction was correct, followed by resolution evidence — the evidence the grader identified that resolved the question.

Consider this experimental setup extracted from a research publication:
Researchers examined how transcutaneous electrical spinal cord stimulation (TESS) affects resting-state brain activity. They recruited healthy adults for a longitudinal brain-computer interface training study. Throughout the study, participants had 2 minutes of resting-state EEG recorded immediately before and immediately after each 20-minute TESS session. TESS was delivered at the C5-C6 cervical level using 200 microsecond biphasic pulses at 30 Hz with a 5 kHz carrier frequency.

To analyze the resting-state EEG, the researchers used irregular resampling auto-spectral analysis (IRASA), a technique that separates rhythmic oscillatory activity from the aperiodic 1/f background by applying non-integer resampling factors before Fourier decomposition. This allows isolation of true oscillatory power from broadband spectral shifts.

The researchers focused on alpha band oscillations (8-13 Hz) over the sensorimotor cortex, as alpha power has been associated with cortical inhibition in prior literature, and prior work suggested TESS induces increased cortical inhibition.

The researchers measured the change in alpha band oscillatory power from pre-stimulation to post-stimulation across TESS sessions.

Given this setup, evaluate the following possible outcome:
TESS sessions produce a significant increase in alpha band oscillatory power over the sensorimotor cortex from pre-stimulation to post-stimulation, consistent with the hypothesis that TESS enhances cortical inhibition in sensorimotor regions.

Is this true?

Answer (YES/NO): YES